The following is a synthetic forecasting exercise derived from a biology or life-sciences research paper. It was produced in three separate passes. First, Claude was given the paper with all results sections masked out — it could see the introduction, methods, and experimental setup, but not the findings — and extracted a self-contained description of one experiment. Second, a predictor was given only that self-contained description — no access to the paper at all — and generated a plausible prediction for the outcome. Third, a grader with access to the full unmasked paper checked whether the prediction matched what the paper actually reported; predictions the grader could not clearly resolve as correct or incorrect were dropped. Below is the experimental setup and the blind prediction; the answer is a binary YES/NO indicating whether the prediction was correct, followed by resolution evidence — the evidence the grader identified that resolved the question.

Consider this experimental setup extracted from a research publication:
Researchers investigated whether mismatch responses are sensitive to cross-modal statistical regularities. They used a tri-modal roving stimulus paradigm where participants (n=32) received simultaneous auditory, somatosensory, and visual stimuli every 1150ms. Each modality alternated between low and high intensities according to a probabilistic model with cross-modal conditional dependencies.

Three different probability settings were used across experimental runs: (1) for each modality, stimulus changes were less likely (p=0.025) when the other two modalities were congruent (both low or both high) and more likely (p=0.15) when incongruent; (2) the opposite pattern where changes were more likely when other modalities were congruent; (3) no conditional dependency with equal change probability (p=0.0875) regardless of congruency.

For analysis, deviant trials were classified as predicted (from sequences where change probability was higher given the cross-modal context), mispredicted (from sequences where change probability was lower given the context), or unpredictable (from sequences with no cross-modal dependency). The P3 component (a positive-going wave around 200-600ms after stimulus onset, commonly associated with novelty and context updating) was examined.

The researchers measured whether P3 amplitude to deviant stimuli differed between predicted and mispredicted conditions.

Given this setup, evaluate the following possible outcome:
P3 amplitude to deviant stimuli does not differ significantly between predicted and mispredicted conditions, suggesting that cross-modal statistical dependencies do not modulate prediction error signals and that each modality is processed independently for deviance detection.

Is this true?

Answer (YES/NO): NO